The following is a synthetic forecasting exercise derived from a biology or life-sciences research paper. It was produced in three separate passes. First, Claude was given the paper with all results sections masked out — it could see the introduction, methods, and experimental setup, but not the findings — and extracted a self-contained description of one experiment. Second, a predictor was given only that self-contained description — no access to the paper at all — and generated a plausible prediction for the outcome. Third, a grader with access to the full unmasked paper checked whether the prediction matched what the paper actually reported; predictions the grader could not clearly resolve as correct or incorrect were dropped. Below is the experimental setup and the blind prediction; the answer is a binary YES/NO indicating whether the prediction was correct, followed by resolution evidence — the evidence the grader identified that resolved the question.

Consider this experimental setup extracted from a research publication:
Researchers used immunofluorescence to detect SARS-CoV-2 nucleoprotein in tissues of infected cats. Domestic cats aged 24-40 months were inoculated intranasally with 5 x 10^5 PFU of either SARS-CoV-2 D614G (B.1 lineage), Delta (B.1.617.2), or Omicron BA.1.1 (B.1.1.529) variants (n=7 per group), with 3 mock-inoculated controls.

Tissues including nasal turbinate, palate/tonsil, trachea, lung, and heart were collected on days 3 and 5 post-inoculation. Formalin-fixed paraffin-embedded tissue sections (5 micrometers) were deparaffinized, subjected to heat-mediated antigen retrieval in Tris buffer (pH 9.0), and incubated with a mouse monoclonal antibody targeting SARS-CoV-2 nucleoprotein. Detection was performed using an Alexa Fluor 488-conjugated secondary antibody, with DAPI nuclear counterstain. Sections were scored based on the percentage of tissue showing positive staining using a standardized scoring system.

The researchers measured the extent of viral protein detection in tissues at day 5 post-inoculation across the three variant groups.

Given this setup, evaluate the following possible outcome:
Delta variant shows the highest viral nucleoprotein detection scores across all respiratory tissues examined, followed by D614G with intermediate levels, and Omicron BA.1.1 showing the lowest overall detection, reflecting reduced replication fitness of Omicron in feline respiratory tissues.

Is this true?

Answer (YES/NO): NO